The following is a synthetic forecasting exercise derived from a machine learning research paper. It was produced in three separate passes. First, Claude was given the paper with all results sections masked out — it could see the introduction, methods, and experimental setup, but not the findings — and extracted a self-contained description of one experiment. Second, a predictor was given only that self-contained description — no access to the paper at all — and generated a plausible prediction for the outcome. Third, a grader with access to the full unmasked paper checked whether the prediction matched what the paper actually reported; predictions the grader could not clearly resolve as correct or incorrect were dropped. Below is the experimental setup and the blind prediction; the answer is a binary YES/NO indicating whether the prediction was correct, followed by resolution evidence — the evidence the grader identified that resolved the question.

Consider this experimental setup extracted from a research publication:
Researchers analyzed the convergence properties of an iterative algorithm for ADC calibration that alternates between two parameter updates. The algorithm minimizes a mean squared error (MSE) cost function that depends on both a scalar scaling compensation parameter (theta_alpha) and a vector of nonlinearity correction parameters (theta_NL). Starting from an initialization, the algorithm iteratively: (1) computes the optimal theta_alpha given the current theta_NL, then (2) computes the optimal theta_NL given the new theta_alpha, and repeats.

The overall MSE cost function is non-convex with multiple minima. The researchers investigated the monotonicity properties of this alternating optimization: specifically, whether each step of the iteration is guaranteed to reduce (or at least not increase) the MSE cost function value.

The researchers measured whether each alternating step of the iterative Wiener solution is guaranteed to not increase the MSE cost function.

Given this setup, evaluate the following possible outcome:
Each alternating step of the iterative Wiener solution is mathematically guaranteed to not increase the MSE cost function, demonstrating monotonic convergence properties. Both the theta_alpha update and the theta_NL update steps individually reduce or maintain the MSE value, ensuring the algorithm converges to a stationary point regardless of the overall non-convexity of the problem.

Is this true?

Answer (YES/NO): YES